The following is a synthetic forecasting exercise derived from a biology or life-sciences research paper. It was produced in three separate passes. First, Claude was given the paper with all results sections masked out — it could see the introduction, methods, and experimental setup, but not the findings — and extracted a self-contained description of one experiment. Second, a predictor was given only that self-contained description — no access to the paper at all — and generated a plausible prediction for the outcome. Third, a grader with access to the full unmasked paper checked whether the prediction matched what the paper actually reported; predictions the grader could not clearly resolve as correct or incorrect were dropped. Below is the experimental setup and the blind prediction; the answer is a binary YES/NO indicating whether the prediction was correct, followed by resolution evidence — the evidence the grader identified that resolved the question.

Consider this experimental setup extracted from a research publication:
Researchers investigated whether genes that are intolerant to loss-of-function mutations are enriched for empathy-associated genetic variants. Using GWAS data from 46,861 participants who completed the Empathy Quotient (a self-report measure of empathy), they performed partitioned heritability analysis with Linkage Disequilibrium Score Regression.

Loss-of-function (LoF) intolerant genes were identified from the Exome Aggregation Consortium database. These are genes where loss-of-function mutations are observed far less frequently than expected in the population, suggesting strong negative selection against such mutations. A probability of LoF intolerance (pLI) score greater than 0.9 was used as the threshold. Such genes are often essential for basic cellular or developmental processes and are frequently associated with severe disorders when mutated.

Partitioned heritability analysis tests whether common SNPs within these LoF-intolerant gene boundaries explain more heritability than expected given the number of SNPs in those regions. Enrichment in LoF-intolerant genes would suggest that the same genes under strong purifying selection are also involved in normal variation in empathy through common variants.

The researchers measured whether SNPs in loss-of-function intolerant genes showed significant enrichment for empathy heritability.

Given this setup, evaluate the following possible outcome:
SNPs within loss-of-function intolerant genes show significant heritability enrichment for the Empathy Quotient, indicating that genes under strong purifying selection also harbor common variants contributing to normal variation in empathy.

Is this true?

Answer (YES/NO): NO